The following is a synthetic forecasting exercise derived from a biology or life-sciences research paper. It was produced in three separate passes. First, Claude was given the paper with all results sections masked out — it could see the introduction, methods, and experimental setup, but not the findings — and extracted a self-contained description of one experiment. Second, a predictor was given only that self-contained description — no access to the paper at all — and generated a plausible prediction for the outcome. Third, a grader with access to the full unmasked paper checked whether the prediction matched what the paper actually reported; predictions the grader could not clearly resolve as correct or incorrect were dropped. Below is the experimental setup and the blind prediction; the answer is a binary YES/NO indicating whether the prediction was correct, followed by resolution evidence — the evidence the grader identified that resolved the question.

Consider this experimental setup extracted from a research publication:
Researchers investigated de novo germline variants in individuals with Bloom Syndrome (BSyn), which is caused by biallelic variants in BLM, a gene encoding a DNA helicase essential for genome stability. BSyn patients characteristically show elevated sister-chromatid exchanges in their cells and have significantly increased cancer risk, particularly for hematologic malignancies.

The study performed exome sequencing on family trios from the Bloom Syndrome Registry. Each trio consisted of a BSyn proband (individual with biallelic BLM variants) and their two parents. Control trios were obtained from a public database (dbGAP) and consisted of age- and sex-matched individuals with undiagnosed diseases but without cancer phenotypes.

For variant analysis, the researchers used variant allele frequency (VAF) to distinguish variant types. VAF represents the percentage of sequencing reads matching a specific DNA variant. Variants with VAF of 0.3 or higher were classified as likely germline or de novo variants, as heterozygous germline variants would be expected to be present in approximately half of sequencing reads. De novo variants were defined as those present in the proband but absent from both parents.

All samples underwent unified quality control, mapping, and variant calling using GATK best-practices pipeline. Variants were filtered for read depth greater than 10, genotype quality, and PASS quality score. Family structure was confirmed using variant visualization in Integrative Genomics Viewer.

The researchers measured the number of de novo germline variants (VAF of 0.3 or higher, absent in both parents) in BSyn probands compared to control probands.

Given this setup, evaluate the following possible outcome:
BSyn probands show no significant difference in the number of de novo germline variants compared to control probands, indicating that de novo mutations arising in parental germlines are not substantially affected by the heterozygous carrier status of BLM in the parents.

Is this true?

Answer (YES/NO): YES